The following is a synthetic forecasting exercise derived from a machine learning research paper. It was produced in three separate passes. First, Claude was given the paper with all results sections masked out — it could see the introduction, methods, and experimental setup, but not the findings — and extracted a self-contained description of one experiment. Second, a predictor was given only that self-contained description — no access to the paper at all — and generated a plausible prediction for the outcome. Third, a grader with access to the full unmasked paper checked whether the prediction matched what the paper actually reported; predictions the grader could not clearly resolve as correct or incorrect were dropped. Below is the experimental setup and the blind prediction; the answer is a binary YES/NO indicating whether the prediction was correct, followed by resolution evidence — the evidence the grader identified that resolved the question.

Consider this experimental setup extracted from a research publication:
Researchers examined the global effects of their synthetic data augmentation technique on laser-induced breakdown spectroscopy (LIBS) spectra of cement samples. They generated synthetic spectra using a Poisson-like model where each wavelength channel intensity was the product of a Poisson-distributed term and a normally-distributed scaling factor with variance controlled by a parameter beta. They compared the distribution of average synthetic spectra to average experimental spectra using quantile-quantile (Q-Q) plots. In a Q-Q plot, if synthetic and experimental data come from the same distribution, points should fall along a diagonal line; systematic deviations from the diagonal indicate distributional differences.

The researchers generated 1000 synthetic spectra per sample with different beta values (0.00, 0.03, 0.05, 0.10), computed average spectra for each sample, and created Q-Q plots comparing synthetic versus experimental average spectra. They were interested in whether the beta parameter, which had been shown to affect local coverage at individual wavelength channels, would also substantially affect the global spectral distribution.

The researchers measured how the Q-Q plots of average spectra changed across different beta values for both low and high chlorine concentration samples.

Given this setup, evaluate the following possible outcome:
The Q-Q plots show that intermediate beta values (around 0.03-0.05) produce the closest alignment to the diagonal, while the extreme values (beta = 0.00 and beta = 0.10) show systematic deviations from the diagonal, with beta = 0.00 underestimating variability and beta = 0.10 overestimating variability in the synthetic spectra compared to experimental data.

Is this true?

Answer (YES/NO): NO